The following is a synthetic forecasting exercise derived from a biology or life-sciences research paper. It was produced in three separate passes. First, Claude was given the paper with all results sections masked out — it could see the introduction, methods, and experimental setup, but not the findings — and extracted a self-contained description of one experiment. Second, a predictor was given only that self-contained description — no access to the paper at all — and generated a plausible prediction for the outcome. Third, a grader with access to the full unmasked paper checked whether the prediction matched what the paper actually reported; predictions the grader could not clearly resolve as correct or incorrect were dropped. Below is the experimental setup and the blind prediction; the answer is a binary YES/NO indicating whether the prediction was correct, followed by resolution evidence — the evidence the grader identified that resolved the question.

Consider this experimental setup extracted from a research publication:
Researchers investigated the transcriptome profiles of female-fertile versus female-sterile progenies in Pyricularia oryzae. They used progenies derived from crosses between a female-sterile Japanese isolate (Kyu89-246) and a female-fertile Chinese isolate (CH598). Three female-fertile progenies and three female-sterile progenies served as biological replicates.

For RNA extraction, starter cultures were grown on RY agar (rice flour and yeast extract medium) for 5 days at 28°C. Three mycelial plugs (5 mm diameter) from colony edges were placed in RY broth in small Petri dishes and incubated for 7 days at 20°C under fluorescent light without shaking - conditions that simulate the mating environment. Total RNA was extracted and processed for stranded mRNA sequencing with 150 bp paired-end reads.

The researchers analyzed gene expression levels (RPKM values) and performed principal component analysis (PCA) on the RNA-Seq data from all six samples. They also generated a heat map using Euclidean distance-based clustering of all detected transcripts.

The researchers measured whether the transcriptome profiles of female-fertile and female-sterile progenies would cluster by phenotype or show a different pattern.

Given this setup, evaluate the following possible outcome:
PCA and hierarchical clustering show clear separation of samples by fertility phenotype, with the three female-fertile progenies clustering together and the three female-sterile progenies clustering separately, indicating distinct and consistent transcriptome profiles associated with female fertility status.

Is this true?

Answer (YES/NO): YES